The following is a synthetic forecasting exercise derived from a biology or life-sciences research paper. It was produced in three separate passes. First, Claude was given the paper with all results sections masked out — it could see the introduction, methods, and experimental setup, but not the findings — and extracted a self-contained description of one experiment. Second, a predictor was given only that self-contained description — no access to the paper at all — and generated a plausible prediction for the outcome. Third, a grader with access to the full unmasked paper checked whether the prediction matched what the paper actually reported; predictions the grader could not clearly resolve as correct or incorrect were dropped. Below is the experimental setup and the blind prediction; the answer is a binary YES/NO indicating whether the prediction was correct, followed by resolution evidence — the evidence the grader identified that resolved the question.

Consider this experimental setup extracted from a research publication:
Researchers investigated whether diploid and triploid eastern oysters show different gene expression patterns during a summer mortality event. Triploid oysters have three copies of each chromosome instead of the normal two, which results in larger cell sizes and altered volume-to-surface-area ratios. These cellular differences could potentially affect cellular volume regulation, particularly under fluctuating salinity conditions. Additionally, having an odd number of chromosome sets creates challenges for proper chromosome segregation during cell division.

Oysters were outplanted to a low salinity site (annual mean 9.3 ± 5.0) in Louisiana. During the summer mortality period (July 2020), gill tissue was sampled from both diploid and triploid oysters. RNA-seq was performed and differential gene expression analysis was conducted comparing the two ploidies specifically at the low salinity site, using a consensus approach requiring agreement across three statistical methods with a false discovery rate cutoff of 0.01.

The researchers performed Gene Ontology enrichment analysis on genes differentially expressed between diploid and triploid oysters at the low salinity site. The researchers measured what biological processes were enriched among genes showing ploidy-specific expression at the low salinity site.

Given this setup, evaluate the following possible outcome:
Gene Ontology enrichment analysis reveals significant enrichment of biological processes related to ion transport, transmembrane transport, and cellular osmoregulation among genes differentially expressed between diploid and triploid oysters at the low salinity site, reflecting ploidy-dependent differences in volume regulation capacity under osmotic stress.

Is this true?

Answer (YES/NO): NO